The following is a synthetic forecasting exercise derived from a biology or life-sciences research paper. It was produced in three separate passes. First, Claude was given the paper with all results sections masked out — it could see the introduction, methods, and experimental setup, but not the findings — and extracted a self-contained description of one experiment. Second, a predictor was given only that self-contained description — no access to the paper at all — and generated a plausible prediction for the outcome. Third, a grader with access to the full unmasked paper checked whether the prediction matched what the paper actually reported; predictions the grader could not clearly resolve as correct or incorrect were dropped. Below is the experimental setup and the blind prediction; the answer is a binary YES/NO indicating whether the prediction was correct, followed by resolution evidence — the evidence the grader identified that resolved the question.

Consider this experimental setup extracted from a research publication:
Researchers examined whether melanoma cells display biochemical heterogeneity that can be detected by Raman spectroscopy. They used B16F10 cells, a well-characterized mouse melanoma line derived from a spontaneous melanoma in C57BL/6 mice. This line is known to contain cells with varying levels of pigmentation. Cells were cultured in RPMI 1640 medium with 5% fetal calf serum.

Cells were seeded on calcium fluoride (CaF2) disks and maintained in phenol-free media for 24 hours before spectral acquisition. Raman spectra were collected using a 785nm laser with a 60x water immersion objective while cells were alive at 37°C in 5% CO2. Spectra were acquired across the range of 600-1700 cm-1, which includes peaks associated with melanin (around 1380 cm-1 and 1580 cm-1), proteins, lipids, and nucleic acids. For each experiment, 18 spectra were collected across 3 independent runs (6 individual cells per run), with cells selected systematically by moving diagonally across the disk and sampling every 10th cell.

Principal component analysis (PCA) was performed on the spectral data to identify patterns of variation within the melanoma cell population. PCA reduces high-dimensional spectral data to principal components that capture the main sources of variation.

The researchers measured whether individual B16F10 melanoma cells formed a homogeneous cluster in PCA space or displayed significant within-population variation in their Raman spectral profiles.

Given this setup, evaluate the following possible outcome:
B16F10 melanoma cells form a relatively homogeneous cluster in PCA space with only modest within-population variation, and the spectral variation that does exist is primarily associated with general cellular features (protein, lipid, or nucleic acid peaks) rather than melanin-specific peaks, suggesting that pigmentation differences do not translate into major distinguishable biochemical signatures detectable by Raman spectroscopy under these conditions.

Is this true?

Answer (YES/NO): NO